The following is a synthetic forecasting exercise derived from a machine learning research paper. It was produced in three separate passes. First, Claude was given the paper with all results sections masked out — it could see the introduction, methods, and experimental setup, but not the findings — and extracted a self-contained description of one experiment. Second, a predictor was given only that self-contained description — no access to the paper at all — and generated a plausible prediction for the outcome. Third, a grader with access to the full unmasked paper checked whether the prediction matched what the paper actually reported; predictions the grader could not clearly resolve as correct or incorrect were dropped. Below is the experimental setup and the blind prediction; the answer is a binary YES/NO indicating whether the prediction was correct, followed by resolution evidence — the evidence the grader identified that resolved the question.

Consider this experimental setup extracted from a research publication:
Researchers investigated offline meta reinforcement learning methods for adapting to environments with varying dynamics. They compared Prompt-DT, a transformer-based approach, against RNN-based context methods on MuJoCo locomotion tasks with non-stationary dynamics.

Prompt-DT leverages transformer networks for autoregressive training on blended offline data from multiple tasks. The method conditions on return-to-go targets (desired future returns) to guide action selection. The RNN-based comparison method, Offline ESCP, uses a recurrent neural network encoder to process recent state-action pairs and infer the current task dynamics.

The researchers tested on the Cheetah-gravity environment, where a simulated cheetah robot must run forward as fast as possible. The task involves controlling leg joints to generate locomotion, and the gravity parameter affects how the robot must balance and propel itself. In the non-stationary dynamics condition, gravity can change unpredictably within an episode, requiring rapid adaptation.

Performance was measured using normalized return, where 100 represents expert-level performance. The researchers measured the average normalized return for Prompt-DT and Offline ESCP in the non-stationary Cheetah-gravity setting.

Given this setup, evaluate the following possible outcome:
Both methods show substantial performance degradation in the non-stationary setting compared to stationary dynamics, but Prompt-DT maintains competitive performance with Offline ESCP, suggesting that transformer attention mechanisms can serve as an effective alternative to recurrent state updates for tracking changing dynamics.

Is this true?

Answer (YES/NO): NO